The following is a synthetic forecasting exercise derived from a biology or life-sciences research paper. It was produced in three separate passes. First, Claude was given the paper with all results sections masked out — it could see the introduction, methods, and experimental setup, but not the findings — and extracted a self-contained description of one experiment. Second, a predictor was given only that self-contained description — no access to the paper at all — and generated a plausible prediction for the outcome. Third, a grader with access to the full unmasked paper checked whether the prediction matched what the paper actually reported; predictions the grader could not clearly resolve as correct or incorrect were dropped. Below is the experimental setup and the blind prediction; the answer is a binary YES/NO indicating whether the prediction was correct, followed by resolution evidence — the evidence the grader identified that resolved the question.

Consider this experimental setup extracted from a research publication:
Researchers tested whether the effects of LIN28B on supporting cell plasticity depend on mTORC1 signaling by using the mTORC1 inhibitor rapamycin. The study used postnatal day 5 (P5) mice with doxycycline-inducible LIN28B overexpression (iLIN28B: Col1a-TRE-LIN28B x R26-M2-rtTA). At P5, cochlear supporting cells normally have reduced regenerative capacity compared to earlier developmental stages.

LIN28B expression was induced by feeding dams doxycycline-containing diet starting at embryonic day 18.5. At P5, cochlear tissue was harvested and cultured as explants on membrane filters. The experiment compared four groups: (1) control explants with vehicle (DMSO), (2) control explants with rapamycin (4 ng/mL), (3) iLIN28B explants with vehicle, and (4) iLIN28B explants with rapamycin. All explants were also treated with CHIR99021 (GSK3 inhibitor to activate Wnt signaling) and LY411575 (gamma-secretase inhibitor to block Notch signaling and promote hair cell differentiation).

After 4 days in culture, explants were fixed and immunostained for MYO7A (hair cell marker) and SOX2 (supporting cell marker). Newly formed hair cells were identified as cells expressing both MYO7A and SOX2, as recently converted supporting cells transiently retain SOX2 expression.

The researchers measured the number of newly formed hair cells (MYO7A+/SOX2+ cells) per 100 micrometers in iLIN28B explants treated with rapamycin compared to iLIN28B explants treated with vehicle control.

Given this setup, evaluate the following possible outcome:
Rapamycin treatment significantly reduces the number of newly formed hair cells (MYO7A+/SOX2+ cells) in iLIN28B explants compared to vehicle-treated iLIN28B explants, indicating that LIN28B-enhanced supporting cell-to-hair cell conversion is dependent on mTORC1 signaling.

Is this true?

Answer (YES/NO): YES